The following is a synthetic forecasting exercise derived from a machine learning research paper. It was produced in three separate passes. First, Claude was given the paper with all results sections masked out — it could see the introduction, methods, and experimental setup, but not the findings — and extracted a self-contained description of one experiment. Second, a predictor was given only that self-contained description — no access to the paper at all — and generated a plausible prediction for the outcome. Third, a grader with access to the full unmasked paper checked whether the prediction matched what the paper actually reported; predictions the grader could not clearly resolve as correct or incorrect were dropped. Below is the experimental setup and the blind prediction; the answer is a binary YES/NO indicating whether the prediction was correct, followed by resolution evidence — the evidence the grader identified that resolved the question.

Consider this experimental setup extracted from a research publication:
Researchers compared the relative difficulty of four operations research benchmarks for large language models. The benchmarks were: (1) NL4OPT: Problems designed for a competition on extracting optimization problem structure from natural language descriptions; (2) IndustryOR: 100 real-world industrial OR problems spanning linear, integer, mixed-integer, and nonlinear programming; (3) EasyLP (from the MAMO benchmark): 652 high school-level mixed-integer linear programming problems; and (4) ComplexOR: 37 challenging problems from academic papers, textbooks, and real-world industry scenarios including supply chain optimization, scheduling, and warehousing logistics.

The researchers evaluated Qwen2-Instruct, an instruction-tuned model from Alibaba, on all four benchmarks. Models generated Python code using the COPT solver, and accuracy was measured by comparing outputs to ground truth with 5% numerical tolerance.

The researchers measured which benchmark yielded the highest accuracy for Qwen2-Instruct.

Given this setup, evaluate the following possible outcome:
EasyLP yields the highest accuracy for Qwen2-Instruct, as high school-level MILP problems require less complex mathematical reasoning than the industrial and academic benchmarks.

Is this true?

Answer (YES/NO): YES